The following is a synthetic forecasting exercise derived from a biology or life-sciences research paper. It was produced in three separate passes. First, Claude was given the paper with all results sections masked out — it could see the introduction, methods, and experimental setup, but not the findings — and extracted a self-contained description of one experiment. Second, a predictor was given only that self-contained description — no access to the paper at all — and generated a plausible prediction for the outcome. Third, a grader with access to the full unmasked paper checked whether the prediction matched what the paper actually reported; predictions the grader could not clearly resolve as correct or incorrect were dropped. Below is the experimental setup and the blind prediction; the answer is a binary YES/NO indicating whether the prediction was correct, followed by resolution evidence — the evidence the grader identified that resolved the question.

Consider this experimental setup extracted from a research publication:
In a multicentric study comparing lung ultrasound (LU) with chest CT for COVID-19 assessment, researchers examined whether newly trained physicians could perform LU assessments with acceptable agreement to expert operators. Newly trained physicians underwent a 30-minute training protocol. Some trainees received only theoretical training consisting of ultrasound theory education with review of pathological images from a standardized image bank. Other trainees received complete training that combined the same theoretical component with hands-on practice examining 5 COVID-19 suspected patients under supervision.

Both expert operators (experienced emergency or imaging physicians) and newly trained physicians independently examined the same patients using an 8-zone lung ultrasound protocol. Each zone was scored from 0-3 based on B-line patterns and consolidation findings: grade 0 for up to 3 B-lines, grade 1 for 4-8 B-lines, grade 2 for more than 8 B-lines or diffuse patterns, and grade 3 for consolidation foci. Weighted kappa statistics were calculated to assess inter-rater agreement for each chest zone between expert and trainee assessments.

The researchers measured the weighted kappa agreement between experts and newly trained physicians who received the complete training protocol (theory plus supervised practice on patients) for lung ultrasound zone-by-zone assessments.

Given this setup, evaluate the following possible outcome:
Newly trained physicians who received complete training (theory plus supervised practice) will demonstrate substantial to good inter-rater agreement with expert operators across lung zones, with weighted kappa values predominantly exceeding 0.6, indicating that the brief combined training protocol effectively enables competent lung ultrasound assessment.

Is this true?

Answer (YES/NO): YES